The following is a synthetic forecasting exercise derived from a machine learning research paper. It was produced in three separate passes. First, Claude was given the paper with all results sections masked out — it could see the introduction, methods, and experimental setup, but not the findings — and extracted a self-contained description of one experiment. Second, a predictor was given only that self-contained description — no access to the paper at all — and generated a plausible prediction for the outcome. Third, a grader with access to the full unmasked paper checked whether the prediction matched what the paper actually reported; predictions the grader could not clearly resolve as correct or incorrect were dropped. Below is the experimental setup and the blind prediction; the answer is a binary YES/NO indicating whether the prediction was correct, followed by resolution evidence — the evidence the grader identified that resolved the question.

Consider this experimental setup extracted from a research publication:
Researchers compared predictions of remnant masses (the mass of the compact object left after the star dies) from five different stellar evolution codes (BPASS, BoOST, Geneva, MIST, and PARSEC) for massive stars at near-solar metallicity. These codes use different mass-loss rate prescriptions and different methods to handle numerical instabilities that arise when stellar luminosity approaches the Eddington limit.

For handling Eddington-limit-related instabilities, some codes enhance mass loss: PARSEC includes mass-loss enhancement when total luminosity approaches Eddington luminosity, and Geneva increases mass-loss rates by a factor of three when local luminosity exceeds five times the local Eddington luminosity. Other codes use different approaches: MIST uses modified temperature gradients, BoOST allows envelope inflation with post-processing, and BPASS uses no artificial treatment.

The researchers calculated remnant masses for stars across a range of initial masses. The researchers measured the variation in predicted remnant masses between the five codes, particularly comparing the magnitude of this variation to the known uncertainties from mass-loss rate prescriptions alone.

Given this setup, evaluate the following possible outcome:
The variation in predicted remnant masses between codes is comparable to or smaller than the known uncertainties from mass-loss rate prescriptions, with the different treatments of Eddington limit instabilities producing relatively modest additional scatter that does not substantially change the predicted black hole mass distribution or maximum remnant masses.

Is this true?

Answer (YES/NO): NO